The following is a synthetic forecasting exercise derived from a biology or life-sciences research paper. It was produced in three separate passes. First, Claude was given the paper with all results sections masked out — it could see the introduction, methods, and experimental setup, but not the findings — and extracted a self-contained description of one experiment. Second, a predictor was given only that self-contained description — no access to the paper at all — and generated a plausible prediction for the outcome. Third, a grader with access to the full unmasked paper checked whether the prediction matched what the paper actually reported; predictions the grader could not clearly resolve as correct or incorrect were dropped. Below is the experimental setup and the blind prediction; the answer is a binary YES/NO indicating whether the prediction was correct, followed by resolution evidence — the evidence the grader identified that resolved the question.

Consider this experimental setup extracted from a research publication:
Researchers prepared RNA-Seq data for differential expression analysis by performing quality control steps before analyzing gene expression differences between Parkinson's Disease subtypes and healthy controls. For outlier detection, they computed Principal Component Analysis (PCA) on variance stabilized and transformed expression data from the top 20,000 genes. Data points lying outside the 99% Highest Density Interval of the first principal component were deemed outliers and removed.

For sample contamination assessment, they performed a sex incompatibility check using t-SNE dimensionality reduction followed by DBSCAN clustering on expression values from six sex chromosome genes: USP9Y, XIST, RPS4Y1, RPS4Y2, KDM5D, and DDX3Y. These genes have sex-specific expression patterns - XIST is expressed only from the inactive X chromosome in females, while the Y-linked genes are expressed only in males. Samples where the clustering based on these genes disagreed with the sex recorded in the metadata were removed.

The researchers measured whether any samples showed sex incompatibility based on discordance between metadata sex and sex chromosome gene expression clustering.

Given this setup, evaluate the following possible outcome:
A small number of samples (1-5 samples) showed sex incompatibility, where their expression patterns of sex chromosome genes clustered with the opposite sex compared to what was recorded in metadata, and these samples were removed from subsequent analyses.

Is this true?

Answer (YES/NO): NO